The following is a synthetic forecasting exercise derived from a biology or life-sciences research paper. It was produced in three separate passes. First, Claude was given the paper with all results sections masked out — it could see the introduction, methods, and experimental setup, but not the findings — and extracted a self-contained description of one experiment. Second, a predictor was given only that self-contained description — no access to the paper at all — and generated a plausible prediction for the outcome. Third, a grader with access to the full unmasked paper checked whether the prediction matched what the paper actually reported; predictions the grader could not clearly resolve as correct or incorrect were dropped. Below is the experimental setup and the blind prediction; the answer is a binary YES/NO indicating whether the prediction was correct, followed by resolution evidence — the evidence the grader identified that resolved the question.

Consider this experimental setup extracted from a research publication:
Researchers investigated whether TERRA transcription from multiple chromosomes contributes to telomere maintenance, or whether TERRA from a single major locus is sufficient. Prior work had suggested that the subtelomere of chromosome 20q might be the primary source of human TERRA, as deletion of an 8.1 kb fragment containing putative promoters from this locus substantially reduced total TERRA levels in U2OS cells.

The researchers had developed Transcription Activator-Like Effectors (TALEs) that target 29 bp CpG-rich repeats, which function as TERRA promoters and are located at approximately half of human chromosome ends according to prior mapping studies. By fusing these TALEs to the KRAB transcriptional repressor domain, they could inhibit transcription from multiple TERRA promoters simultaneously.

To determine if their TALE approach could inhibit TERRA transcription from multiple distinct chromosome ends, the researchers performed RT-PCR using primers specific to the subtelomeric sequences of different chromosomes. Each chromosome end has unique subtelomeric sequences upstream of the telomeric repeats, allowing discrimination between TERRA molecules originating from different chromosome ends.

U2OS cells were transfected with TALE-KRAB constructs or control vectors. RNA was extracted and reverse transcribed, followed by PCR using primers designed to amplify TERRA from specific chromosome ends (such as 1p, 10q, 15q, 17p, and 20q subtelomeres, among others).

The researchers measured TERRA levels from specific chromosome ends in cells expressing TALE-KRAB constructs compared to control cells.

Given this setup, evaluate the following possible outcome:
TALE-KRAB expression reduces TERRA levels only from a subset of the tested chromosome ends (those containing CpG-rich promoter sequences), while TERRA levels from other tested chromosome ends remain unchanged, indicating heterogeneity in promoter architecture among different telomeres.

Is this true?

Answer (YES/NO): YES